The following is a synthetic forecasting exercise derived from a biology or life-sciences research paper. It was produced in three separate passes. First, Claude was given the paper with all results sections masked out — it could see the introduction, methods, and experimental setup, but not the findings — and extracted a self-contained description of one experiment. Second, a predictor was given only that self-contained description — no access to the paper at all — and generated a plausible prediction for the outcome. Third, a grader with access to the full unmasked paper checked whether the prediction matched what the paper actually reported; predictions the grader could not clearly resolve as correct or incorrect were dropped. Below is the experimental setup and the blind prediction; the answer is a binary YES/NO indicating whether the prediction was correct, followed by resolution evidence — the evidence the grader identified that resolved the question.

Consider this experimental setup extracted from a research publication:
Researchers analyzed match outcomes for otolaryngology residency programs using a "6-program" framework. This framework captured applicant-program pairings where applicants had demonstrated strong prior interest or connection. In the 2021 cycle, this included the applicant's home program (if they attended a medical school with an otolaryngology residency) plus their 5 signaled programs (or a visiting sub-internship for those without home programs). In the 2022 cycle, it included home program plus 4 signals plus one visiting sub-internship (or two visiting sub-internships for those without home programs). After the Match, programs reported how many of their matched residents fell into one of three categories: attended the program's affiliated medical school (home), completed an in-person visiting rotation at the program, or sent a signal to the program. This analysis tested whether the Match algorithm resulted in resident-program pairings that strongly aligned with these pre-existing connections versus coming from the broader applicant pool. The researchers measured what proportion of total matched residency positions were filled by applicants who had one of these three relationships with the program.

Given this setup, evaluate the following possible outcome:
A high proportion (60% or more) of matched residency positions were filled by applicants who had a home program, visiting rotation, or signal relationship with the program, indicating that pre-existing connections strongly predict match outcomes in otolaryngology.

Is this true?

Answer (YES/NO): YES